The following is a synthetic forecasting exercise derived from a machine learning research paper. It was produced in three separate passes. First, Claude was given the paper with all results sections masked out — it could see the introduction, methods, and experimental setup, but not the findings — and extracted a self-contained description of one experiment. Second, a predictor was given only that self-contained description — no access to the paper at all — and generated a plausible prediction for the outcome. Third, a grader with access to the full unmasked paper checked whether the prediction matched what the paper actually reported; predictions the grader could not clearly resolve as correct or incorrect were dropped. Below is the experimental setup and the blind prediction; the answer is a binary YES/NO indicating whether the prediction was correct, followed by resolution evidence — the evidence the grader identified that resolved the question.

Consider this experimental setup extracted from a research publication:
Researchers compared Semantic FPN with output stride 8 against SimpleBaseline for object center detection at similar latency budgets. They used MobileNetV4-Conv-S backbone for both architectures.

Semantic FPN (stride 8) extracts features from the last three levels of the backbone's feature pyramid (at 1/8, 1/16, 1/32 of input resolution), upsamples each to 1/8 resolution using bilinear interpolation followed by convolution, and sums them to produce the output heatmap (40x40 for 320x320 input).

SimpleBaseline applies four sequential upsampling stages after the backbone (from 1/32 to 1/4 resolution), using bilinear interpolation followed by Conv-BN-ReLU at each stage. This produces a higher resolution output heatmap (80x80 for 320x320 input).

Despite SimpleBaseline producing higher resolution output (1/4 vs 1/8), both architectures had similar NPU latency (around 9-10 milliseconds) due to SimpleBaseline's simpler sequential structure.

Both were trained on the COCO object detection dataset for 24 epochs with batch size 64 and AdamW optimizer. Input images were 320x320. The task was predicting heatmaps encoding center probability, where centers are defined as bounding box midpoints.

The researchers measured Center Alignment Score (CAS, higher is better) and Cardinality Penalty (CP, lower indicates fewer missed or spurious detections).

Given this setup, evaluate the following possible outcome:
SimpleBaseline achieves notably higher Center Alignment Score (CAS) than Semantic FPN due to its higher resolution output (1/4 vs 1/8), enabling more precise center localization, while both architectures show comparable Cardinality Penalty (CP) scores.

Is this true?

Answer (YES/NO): NO